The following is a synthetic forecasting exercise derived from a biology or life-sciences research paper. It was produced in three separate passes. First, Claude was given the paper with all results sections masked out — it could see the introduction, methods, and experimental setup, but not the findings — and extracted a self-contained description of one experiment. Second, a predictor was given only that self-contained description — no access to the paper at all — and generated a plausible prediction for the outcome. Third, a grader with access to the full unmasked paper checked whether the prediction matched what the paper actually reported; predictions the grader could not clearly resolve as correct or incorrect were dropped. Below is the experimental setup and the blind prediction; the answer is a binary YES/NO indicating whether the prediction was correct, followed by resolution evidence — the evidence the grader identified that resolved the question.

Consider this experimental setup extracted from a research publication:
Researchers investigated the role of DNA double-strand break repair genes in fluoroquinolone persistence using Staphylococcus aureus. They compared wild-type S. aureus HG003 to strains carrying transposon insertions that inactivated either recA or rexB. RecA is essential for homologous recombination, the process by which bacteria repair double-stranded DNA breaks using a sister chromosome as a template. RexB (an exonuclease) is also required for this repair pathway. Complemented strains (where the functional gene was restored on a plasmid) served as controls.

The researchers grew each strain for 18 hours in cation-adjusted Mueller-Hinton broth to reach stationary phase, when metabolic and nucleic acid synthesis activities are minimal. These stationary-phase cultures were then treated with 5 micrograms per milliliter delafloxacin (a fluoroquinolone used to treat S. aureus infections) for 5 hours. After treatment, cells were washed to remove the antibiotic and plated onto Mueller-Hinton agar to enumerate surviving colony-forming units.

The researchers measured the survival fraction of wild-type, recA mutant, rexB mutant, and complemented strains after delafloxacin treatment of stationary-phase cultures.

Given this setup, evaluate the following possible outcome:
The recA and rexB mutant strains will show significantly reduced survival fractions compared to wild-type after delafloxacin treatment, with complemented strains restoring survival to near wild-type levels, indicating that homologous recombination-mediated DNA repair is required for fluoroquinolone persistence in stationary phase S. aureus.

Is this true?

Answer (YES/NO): YES